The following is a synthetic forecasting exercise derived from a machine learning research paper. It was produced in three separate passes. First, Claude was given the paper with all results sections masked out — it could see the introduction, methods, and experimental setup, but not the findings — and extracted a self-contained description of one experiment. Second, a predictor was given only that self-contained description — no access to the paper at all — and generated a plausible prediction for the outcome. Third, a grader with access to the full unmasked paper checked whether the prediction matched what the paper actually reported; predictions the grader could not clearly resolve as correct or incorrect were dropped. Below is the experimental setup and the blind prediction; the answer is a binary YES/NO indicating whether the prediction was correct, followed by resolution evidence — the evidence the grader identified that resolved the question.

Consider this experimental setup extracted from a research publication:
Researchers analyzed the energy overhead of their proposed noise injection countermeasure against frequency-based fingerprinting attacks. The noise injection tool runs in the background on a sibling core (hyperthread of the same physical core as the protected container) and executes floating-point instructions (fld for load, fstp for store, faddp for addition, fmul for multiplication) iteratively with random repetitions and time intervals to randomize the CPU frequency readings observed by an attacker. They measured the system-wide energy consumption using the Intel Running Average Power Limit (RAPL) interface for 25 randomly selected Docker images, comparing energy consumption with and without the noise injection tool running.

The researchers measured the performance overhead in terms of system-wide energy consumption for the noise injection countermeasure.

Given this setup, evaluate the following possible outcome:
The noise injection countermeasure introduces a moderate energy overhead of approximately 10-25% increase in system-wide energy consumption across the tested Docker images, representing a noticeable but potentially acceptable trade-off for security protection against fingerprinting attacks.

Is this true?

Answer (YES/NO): YES